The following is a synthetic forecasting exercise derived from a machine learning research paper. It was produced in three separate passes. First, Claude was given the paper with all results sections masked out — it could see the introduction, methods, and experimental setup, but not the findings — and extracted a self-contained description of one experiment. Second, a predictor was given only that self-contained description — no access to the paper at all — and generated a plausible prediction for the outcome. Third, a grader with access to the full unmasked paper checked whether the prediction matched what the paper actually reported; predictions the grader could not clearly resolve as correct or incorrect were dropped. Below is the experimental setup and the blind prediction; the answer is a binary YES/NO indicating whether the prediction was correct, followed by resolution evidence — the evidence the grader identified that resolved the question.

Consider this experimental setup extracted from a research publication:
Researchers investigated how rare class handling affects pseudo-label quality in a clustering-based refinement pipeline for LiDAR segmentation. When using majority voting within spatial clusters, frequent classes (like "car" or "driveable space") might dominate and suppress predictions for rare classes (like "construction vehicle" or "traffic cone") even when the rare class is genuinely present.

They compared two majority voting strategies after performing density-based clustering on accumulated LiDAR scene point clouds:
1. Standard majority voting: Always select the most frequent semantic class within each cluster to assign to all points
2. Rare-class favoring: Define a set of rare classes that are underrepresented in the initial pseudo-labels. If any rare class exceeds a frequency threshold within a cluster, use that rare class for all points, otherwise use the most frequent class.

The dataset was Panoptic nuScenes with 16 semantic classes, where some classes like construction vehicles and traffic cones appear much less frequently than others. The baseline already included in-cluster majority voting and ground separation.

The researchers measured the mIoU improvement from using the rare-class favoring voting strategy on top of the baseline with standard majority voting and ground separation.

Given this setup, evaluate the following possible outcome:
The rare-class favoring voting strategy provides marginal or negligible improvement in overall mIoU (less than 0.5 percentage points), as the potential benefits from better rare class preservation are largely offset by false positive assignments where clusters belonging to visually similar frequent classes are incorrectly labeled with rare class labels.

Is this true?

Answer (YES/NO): NO